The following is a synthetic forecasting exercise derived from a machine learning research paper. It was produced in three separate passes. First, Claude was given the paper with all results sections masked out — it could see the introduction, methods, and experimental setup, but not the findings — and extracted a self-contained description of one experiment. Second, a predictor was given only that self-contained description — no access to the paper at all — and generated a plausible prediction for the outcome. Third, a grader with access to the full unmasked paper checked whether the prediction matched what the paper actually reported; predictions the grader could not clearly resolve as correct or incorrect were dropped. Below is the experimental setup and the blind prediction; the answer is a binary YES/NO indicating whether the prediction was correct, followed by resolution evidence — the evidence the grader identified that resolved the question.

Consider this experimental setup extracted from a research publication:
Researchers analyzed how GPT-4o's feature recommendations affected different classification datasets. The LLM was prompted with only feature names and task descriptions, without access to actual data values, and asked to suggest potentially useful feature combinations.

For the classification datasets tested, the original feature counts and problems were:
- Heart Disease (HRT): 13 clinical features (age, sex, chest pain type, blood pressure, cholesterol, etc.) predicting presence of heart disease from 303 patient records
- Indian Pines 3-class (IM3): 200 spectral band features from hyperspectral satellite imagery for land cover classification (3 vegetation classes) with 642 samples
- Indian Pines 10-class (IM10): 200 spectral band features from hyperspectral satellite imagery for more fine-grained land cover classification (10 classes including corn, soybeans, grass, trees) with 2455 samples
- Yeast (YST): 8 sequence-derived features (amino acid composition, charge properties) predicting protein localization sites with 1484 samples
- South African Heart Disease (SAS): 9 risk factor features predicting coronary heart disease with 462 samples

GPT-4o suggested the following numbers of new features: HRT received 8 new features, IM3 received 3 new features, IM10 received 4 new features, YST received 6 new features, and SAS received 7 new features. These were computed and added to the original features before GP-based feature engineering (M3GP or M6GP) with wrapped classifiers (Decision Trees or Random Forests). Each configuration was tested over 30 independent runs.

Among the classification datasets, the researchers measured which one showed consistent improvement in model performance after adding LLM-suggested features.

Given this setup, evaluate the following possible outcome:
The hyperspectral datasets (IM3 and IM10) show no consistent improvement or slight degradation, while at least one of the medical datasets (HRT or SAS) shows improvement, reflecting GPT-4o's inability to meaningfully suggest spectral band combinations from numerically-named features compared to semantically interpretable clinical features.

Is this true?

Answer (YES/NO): NO